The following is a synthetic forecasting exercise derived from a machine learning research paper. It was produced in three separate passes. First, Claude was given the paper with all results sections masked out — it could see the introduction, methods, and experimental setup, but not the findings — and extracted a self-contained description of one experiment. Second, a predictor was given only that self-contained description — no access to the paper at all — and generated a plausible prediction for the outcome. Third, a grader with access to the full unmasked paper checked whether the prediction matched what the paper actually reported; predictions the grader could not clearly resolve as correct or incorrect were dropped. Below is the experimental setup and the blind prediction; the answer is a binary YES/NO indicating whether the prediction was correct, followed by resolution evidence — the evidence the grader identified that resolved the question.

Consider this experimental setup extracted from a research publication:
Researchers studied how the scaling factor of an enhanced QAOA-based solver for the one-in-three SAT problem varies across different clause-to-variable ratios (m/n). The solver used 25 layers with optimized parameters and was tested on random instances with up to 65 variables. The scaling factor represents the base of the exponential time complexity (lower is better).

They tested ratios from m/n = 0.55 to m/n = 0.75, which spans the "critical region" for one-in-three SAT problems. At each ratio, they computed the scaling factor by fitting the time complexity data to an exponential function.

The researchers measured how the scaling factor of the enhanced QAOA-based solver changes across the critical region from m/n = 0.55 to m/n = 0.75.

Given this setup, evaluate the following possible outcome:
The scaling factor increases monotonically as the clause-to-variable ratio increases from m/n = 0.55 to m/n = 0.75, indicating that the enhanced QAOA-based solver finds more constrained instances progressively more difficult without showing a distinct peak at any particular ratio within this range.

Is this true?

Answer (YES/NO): YES